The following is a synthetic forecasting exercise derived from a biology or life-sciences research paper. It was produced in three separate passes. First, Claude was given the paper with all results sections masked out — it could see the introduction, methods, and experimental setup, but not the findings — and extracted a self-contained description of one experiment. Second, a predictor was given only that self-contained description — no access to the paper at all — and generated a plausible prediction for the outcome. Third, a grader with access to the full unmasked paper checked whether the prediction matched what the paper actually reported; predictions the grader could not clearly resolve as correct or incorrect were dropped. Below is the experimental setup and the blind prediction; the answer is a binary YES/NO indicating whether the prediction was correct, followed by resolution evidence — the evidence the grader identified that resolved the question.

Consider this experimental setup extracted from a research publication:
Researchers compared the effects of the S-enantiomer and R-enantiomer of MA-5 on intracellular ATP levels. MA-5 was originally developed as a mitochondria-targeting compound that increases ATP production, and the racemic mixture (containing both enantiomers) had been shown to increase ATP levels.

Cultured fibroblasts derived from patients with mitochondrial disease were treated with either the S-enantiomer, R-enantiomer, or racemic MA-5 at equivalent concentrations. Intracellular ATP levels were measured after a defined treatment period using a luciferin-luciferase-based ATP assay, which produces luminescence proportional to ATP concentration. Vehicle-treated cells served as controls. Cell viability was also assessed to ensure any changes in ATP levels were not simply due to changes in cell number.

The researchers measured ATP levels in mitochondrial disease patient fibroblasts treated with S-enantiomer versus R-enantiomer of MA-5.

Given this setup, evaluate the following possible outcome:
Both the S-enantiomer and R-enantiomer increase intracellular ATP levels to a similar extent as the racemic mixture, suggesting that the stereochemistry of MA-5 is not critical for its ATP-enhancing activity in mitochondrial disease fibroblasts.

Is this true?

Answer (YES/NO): YES